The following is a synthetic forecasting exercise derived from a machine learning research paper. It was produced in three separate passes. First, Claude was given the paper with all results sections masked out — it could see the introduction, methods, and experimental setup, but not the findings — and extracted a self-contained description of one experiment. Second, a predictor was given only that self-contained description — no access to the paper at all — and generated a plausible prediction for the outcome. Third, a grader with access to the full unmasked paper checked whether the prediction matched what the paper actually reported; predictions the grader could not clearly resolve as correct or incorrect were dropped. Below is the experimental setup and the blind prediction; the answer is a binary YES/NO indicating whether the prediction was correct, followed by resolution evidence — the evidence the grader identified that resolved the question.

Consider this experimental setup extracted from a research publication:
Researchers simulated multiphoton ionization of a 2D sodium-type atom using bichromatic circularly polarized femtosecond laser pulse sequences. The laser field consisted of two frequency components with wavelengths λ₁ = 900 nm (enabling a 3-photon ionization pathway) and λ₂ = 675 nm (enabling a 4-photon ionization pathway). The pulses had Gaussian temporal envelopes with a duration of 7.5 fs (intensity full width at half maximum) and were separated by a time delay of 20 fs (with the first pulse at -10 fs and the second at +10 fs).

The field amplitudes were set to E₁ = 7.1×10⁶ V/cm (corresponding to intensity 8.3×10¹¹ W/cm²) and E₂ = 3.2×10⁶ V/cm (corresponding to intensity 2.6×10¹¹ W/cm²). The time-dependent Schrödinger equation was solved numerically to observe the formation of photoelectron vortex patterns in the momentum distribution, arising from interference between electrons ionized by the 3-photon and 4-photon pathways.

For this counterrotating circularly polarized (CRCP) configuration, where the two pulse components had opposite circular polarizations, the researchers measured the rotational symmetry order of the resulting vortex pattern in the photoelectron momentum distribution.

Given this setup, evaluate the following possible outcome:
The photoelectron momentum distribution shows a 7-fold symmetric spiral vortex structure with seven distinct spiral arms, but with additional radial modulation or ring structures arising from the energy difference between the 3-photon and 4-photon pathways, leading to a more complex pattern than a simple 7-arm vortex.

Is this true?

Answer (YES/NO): NO